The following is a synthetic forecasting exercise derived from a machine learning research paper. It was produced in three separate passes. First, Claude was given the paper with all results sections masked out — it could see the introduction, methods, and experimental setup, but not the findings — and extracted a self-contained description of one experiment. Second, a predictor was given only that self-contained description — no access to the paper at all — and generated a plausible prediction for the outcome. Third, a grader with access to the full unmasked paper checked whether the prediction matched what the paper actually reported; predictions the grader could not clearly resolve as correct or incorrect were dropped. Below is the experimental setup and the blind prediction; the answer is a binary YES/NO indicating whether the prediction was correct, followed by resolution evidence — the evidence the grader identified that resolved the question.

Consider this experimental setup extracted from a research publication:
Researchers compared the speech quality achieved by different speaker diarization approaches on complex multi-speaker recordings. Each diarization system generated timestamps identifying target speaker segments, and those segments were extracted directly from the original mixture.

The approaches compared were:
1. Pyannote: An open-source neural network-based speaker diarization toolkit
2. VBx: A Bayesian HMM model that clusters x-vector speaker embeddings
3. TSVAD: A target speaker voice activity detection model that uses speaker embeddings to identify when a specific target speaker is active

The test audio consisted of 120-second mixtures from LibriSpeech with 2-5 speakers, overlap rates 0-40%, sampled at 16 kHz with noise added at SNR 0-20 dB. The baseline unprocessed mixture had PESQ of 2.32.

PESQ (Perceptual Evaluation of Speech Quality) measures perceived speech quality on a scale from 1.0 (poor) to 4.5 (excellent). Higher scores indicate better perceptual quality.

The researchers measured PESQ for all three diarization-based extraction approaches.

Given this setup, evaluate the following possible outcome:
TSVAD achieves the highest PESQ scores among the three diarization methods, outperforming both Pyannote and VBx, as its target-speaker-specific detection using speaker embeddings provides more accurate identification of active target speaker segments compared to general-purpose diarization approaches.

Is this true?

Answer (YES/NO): NO